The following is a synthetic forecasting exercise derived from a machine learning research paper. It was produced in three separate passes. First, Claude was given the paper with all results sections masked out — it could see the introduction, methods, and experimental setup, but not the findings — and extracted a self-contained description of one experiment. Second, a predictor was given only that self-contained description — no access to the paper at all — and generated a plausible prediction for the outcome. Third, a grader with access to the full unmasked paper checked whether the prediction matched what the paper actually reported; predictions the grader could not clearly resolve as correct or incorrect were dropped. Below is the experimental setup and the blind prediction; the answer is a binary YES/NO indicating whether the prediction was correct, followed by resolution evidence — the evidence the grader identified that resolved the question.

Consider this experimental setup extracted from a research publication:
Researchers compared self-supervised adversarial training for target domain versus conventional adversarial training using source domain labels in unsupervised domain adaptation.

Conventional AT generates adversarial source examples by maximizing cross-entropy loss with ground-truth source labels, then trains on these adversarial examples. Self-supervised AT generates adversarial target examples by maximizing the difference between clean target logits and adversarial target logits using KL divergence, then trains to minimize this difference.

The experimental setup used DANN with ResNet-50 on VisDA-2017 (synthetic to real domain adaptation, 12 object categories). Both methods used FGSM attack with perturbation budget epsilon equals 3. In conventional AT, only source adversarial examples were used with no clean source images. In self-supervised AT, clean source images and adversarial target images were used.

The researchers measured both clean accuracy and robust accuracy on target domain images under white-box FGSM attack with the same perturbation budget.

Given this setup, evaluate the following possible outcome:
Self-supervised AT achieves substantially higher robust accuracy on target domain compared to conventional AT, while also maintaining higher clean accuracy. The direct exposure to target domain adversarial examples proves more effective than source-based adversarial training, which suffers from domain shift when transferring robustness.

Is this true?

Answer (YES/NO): YES